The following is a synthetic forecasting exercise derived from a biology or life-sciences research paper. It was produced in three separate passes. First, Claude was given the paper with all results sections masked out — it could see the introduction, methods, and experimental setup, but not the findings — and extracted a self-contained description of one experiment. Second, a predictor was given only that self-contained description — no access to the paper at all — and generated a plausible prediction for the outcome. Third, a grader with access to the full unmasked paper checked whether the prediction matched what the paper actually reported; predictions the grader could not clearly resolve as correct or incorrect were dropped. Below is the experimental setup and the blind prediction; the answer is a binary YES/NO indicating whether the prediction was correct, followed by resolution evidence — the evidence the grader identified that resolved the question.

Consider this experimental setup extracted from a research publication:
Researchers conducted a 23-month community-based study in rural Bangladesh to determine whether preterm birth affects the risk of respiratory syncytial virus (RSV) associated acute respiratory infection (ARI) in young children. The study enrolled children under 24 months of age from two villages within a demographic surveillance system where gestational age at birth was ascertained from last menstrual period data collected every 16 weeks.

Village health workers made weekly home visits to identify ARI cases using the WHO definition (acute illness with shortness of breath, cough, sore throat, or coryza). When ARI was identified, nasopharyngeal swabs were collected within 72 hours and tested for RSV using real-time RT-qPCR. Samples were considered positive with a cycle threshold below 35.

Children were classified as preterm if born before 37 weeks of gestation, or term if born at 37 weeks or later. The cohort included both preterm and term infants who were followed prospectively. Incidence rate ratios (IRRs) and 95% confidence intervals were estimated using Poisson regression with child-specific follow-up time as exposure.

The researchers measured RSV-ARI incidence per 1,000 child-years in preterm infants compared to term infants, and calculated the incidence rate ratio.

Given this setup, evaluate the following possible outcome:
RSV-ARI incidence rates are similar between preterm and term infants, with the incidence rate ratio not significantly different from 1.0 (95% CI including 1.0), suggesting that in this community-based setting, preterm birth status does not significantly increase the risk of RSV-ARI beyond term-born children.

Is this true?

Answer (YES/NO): NO